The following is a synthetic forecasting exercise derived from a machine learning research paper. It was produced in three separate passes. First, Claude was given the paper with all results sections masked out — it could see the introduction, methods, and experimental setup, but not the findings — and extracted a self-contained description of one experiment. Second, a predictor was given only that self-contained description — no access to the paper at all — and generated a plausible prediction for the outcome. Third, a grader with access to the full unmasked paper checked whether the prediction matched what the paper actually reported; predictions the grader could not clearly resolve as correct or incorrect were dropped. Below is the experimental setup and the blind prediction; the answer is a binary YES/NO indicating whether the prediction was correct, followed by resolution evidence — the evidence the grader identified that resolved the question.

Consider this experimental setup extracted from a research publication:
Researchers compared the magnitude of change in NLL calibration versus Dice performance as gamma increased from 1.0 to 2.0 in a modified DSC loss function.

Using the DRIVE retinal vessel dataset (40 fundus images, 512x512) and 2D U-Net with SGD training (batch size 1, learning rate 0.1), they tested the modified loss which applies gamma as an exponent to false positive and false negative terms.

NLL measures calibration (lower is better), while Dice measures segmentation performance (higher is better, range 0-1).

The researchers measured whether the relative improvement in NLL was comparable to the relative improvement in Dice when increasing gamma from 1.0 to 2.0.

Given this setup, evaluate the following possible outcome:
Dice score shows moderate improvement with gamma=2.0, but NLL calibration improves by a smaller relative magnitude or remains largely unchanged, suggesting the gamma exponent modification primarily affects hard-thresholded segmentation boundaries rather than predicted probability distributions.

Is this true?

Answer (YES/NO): NO